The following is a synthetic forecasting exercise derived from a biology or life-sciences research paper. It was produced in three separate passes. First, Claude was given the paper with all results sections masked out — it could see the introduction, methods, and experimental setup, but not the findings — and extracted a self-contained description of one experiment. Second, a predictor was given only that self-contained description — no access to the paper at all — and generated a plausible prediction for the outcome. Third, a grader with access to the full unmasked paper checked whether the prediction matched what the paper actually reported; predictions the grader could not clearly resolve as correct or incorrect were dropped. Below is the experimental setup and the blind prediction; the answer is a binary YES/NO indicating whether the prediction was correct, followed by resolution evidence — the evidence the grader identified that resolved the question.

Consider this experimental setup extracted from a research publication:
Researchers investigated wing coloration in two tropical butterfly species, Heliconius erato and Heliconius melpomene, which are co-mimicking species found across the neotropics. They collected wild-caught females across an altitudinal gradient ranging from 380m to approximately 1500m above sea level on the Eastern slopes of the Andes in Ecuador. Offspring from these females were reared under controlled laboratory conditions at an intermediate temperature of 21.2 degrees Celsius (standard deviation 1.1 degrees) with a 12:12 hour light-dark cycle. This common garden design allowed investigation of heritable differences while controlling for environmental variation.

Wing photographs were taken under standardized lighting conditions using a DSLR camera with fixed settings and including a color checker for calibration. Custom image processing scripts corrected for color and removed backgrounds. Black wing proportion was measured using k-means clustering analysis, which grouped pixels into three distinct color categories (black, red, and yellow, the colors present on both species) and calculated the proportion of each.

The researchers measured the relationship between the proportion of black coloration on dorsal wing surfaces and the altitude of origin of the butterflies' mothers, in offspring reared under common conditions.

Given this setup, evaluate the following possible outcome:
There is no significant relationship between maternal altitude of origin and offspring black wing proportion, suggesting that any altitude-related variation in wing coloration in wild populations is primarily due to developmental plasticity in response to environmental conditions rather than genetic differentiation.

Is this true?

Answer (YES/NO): NO